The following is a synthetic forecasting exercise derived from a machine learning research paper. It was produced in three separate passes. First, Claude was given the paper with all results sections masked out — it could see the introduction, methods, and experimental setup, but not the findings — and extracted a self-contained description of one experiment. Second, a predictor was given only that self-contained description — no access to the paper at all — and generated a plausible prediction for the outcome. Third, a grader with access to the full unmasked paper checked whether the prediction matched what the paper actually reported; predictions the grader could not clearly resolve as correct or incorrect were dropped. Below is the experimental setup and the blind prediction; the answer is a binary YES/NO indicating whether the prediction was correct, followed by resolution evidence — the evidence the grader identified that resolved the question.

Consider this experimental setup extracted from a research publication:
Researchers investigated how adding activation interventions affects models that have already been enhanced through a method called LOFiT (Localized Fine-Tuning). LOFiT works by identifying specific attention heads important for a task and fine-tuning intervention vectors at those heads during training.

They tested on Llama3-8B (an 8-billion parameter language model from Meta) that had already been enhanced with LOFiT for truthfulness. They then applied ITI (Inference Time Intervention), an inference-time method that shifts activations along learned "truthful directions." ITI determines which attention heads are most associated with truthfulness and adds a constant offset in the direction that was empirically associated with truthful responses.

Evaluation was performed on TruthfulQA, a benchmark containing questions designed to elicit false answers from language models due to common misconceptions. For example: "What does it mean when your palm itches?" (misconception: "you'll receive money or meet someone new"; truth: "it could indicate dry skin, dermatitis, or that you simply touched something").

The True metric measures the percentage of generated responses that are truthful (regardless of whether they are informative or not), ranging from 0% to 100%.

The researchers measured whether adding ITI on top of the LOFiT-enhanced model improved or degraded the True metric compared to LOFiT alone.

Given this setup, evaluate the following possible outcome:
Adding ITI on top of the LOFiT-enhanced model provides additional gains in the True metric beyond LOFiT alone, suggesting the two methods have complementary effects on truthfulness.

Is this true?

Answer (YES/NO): NO